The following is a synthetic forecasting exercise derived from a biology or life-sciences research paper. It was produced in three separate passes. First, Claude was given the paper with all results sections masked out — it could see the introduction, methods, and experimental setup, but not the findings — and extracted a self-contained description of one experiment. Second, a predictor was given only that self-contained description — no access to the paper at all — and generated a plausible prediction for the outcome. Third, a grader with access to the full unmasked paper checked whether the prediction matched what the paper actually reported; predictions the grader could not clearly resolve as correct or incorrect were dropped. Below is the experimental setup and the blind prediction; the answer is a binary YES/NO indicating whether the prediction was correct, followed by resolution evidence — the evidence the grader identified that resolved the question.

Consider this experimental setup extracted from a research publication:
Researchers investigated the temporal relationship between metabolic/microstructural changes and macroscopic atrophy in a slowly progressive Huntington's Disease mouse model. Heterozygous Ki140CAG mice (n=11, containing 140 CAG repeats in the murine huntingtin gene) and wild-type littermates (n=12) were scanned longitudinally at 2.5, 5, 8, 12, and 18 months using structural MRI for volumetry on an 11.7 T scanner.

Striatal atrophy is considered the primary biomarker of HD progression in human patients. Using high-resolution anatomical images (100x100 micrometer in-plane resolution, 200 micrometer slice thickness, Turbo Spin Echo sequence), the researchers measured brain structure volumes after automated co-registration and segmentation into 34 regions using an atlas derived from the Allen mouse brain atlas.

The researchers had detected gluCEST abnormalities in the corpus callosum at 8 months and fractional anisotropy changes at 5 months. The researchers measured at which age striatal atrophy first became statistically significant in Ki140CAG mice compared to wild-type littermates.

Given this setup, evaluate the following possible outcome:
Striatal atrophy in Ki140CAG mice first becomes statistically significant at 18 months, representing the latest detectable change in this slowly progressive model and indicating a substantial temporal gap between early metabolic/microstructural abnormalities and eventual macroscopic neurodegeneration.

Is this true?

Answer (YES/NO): YES